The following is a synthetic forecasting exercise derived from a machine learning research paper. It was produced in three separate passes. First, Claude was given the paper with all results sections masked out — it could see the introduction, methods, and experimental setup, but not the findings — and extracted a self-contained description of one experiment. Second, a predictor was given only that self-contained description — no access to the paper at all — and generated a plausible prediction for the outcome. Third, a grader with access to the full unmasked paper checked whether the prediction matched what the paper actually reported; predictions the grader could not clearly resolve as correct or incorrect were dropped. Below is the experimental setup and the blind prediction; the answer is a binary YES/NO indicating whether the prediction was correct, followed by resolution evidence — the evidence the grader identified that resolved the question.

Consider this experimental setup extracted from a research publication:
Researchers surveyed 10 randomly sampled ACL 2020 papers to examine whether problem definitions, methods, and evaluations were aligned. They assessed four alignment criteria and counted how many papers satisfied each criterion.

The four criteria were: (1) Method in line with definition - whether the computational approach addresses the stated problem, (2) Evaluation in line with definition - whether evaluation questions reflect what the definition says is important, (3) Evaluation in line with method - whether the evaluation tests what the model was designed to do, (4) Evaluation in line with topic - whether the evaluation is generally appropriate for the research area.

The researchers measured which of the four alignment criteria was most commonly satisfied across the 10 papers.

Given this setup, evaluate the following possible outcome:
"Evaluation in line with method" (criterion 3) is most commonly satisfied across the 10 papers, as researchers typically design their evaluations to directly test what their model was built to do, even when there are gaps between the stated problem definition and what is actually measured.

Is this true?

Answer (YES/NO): NO